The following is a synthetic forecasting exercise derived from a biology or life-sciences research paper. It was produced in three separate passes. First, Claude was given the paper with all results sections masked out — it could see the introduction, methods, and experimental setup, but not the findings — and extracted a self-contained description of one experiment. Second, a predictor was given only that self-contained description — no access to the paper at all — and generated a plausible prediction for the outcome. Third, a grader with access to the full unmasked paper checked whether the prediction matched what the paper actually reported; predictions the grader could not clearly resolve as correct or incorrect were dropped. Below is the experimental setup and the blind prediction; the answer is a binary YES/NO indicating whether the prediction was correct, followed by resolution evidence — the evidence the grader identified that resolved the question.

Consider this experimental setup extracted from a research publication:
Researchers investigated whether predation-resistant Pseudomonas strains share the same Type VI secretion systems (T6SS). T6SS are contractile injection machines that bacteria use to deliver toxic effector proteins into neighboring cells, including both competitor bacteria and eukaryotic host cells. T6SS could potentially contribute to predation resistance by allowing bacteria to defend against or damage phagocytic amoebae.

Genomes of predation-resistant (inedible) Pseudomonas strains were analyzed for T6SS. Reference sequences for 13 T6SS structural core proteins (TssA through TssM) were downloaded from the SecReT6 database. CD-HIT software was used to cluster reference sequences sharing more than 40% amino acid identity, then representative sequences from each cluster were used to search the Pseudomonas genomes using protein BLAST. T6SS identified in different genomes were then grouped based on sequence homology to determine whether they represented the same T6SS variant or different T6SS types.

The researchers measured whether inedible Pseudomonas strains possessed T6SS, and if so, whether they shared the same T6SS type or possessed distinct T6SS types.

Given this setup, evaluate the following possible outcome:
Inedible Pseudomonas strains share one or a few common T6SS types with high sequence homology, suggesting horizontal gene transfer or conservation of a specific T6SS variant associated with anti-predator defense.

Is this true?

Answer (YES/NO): NO